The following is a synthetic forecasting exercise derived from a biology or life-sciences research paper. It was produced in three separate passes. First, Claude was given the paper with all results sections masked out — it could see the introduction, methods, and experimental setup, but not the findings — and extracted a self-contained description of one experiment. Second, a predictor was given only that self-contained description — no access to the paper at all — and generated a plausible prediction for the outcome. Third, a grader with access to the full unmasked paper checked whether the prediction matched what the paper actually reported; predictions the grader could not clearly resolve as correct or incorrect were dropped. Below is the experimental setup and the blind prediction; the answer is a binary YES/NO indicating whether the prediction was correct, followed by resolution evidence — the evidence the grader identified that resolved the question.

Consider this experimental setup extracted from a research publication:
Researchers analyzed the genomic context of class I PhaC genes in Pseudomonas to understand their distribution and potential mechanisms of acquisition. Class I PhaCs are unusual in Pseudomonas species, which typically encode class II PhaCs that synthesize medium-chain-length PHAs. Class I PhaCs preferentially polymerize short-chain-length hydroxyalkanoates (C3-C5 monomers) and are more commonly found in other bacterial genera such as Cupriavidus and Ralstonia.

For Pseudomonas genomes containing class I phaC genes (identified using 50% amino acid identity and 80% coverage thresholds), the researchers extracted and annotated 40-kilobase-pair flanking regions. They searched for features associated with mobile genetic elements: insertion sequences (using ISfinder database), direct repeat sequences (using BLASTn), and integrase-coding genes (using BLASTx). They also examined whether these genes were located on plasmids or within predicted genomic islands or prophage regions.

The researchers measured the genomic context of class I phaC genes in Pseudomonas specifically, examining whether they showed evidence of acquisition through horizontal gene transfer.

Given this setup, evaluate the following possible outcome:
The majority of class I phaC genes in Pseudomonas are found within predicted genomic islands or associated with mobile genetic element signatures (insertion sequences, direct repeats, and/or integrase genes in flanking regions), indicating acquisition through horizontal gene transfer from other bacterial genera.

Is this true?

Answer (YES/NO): YES